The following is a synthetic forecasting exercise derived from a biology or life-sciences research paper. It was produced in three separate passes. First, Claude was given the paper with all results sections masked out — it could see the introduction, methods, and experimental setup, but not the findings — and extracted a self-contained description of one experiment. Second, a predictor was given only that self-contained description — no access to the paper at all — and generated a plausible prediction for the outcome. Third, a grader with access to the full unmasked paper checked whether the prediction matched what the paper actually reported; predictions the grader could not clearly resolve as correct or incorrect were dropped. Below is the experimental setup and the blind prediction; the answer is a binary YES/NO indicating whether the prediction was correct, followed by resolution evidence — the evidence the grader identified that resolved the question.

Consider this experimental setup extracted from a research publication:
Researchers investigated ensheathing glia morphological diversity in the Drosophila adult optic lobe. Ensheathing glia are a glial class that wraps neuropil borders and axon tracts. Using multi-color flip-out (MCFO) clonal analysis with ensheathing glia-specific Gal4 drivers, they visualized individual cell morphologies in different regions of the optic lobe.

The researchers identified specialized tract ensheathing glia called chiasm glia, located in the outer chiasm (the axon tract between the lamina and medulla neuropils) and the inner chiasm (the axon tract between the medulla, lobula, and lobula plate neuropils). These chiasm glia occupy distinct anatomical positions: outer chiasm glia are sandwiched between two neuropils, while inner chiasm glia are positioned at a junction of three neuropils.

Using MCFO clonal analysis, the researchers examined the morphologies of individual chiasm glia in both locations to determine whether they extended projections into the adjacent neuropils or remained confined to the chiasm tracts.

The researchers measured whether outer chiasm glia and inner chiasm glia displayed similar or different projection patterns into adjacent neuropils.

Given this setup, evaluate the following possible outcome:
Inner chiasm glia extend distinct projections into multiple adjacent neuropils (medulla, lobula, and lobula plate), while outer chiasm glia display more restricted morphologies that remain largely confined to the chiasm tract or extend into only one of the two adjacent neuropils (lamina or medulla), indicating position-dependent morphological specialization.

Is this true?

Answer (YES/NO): YES